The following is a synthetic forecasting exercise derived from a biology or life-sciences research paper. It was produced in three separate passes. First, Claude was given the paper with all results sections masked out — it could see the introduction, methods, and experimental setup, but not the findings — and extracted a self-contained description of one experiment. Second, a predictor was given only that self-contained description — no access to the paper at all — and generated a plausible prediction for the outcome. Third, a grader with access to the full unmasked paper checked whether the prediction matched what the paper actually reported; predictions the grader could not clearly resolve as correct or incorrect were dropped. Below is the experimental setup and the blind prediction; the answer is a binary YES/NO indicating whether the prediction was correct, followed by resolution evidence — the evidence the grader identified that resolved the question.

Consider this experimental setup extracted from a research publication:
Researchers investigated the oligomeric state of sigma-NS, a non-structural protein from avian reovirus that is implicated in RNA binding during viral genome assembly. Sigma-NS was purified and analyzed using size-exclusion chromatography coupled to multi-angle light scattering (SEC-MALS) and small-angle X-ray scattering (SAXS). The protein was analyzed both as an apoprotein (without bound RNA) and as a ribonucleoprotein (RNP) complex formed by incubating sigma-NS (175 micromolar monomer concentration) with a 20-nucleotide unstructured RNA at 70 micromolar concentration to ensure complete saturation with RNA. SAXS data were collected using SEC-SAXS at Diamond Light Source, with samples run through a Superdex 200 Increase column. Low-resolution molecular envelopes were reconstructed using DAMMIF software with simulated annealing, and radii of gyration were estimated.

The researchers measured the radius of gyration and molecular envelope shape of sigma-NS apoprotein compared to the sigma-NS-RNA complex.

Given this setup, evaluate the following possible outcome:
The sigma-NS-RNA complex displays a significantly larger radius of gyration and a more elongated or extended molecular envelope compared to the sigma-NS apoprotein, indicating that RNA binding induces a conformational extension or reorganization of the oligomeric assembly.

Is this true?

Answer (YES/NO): YES